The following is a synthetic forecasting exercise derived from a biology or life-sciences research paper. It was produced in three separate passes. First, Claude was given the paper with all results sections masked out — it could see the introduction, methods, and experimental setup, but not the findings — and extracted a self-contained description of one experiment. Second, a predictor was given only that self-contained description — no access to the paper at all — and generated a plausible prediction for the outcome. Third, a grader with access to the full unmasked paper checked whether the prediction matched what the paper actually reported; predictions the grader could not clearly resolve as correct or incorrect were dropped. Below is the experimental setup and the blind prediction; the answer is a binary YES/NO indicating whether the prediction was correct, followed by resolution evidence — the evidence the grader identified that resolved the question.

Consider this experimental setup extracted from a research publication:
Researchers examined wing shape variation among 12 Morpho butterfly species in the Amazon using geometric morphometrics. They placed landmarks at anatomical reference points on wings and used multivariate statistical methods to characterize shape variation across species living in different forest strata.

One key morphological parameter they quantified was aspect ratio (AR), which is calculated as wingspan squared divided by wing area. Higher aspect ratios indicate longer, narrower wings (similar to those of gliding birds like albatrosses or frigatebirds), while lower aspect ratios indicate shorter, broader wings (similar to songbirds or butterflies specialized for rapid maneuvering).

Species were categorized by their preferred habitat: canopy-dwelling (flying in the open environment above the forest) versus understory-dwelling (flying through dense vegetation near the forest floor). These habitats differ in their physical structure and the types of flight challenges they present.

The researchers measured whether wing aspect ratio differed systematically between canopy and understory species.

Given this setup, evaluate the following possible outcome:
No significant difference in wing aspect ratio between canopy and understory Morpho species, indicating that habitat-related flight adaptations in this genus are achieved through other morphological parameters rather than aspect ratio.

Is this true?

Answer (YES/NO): YES